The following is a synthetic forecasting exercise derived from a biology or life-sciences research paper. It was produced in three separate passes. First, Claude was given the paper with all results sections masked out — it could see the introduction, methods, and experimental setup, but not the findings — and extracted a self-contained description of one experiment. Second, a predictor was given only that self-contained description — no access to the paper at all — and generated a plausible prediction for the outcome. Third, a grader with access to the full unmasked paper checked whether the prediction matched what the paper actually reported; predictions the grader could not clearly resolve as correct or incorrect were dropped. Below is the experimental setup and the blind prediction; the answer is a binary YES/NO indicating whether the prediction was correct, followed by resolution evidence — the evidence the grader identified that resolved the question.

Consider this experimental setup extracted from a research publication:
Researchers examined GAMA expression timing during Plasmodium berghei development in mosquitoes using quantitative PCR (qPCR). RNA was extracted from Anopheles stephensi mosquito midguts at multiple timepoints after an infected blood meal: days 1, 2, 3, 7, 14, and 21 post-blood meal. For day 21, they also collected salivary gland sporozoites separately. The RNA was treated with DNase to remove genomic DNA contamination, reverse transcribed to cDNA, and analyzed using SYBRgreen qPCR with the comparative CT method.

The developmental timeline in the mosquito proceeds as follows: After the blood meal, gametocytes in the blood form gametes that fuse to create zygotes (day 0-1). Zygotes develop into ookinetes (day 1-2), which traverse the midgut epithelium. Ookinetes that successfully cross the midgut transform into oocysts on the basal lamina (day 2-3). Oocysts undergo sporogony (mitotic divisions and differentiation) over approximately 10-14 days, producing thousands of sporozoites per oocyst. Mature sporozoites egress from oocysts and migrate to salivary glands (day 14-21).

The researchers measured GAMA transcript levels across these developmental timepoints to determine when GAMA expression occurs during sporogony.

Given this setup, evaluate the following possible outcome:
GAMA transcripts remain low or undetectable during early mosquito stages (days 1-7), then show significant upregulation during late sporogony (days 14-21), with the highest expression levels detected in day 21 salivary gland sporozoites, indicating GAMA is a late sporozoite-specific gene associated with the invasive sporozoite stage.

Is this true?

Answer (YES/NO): NO